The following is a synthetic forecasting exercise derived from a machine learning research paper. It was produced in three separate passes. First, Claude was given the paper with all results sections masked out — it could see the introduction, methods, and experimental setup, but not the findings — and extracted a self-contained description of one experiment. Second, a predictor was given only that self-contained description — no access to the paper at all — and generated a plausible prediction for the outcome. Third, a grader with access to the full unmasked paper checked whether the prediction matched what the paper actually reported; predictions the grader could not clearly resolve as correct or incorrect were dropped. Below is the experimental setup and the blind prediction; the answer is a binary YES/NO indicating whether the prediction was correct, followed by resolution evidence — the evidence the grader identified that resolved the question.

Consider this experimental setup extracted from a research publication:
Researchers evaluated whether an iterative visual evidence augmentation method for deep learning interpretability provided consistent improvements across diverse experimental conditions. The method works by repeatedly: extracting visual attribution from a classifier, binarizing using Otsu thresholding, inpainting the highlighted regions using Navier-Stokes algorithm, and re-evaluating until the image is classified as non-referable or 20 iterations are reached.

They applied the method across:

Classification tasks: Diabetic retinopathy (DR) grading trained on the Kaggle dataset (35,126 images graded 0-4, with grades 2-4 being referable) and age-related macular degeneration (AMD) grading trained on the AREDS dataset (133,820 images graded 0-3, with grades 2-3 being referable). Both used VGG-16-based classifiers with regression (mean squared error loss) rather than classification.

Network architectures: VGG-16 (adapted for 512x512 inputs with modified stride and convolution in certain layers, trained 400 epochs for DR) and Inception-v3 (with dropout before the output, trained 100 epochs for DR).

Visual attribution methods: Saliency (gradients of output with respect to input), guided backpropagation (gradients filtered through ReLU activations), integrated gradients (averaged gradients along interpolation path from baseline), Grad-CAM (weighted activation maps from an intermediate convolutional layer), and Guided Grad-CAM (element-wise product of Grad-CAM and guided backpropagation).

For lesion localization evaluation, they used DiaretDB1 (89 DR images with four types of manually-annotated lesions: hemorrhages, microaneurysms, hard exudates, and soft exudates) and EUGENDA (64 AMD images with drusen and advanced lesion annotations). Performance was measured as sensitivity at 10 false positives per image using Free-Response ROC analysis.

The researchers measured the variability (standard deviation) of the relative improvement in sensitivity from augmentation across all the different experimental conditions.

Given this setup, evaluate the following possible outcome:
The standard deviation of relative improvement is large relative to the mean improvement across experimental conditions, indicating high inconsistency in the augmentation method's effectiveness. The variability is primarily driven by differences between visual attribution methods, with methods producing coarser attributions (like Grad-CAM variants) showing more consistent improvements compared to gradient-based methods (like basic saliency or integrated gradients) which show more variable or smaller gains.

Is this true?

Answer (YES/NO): NO